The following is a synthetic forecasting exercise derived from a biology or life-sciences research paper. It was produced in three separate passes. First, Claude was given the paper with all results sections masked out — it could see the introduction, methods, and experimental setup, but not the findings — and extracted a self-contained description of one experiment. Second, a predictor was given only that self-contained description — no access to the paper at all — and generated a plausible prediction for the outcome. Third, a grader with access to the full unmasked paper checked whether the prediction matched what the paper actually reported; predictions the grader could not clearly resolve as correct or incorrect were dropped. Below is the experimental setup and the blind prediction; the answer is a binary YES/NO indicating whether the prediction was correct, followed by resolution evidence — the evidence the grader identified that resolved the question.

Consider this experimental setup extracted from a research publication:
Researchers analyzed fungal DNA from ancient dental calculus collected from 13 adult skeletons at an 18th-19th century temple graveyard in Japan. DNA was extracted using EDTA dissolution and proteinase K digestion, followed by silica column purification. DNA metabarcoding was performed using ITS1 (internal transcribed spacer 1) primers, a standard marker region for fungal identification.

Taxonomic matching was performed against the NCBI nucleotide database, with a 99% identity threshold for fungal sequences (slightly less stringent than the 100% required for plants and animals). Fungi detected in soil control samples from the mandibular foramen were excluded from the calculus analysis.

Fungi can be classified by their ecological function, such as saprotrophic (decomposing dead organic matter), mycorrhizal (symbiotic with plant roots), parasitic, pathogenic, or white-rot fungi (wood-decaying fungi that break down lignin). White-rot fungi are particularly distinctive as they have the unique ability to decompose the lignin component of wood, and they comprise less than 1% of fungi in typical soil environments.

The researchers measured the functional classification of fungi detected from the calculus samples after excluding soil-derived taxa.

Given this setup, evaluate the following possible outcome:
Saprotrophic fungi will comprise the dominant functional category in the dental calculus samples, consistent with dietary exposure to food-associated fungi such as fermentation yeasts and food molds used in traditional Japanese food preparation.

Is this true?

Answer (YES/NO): NO